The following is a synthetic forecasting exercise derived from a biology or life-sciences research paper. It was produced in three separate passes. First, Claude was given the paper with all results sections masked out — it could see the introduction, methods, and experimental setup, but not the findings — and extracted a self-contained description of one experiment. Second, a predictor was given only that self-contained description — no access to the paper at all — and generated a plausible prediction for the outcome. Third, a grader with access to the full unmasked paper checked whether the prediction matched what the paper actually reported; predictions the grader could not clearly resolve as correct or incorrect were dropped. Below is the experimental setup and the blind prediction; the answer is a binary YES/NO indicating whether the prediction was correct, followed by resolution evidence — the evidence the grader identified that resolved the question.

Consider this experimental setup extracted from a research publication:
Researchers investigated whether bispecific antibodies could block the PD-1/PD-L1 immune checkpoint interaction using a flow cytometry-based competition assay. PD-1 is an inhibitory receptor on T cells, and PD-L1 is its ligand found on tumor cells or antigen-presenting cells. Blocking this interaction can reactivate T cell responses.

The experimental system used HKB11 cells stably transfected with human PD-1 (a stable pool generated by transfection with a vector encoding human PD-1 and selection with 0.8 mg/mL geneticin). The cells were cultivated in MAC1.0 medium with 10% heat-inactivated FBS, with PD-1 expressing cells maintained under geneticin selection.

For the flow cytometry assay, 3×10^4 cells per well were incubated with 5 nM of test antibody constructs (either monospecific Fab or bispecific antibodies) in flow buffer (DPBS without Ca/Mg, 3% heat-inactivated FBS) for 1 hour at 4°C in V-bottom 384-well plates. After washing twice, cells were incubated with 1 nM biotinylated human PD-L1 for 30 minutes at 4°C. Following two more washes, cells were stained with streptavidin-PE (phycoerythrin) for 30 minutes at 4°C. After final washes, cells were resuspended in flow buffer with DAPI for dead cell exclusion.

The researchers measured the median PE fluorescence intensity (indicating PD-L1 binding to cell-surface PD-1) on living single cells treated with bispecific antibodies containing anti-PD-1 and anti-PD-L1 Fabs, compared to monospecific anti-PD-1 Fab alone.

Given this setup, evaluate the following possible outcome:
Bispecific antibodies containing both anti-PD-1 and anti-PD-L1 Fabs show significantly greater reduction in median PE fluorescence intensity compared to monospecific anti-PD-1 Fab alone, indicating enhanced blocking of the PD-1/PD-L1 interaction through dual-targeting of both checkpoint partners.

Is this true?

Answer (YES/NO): NO